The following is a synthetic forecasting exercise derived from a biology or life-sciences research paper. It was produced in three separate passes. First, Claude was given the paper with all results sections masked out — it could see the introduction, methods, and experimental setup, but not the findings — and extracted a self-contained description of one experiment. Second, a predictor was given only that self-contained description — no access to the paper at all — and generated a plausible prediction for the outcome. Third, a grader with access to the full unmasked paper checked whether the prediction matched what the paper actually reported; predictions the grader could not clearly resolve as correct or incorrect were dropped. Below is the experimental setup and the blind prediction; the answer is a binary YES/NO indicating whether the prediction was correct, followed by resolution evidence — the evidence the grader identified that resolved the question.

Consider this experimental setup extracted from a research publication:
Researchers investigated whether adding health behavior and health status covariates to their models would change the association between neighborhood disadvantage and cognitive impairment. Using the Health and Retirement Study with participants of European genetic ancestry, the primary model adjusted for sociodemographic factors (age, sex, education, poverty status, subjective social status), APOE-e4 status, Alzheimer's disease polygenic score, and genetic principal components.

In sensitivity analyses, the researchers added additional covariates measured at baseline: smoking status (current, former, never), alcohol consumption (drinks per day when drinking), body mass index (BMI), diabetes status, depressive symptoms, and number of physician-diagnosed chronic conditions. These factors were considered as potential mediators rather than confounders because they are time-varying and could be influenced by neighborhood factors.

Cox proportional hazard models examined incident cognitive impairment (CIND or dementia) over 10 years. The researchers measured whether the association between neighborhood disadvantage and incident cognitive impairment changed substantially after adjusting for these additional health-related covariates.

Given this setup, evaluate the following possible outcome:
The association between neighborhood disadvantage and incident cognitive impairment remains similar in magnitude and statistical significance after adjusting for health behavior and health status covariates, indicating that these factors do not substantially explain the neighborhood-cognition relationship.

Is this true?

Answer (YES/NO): YES